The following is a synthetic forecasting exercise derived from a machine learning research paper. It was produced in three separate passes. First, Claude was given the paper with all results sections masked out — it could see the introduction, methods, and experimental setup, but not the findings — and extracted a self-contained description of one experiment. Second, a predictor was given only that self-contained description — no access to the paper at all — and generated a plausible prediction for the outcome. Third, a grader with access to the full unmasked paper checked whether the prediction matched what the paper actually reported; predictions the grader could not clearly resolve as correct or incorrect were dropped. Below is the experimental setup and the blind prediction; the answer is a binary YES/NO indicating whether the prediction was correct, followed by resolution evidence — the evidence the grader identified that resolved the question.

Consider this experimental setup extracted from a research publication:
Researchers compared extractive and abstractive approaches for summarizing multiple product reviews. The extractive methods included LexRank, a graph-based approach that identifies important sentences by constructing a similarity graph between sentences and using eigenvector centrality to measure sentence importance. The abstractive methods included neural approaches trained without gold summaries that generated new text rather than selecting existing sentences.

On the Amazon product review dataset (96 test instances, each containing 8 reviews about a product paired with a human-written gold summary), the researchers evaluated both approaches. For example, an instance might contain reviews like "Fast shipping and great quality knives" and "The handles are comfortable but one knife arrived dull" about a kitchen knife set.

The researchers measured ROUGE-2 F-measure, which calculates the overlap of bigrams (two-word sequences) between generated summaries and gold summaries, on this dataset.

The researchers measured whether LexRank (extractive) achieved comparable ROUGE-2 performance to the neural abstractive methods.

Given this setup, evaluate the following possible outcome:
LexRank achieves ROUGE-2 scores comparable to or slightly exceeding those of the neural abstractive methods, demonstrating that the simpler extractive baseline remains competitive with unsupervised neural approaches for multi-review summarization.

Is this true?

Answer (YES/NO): YES